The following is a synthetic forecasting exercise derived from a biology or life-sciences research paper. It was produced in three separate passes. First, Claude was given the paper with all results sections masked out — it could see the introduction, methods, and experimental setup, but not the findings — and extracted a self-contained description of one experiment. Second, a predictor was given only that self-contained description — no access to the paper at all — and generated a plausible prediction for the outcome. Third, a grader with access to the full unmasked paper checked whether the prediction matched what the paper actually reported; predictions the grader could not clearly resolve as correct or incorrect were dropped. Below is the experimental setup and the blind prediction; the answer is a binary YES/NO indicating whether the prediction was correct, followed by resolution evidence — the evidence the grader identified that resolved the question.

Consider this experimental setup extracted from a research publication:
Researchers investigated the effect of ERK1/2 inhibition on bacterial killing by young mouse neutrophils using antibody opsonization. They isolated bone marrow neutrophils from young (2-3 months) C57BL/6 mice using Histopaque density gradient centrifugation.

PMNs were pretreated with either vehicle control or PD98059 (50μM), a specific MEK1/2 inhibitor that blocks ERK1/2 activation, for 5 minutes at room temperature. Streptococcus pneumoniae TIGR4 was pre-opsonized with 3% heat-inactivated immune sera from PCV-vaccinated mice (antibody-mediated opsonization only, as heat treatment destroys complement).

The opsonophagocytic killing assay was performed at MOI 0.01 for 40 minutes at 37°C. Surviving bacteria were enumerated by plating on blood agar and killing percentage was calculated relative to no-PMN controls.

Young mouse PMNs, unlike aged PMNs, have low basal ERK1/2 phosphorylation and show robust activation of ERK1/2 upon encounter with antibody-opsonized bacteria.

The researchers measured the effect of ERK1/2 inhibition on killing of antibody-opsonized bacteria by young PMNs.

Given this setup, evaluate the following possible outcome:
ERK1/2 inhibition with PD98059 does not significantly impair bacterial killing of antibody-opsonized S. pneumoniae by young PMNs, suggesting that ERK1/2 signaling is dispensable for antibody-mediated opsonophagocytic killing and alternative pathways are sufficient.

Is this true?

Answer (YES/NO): NO